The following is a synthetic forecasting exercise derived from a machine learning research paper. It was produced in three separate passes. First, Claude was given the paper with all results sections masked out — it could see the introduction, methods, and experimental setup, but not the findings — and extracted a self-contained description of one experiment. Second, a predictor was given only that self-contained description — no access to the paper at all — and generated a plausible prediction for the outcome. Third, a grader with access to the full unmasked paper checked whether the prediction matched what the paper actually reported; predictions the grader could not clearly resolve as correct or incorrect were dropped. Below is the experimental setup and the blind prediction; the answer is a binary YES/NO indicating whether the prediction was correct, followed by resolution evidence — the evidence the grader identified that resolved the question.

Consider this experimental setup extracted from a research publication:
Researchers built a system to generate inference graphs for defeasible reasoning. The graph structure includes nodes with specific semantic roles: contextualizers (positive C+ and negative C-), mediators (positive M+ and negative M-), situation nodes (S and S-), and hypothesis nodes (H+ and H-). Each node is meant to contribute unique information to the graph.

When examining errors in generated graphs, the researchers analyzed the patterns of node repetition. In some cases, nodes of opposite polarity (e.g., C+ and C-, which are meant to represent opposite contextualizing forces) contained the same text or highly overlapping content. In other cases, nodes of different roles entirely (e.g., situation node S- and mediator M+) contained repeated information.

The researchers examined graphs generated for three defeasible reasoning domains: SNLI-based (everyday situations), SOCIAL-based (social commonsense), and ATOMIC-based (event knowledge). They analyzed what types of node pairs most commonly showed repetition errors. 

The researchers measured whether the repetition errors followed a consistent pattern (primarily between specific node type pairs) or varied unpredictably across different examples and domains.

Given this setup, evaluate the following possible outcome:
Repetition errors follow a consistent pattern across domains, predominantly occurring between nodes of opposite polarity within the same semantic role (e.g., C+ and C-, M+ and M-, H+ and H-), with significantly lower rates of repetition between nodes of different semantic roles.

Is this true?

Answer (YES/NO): NO